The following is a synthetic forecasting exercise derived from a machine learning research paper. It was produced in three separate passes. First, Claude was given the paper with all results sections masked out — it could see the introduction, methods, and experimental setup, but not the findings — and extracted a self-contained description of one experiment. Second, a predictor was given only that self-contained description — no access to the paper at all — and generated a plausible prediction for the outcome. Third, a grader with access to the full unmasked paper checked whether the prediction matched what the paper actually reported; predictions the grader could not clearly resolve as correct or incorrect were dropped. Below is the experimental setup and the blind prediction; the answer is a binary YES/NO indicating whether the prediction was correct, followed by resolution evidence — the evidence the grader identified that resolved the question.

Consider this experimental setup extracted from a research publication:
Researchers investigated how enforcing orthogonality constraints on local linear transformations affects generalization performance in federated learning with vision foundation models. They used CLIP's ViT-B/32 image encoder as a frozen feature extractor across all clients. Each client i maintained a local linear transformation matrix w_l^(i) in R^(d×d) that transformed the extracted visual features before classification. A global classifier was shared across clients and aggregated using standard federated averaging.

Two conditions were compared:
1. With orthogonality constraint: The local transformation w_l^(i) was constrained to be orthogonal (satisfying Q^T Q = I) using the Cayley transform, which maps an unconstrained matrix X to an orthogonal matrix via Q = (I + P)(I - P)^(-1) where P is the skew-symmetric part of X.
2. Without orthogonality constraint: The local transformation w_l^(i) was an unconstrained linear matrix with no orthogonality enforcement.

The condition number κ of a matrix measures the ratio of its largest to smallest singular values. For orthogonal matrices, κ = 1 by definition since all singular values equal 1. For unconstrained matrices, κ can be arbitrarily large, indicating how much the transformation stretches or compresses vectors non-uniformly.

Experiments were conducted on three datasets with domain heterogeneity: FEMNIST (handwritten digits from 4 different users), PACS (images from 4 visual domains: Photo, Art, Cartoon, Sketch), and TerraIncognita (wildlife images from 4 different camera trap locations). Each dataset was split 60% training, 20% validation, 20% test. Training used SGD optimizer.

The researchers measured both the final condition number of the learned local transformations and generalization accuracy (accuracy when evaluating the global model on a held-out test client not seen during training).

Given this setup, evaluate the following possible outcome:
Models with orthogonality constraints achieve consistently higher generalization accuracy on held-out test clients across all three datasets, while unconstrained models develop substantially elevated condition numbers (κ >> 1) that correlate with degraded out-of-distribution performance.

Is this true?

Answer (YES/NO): NO